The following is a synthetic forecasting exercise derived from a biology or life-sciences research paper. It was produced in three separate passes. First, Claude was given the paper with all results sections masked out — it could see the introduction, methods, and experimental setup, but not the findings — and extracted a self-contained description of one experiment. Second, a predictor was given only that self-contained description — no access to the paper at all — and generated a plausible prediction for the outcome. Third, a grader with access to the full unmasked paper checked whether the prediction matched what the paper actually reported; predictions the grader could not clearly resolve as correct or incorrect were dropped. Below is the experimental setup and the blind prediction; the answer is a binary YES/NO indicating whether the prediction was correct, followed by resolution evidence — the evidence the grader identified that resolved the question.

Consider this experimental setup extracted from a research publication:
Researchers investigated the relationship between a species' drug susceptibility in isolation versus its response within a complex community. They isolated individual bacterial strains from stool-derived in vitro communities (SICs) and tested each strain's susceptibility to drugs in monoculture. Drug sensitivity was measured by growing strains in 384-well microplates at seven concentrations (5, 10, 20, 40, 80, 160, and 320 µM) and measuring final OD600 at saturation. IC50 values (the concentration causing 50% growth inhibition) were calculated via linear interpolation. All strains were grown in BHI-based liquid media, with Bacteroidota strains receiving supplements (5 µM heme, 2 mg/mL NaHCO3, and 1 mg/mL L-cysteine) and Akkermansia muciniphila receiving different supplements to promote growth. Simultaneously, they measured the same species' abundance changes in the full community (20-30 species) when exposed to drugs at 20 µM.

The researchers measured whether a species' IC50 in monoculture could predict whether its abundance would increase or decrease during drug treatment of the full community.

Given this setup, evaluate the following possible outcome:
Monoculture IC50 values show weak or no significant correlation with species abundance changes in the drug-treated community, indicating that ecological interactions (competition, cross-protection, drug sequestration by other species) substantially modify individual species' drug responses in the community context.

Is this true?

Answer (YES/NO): YES